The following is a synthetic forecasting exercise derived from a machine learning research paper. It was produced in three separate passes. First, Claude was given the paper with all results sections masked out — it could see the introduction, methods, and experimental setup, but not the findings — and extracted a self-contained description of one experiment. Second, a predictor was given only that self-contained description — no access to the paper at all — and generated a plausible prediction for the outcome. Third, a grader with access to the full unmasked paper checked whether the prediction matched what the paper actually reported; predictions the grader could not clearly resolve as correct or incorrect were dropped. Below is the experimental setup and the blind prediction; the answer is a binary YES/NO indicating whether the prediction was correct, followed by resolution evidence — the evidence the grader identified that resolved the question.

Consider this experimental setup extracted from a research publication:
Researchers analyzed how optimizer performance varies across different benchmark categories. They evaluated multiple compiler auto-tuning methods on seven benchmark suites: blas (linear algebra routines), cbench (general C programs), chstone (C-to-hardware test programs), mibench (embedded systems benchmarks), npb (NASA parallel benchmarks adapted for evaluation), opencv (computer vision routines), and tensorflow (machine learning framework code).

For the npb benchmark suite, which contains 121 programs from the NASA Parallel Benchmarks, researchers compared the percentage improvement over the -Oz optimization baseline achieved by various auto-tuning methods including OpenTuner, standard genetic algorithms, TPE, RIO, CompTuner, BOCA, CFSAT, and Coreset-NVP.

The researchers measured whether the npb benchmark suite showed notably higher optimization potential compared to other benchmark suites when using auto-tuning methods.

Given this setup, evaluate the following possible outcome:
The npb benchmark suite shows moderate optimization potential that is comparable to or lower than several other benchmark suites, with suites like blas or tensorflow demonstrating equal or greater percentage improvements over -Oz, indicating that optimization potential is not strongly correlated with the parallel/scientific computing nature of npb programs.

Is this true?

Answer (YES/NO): NO